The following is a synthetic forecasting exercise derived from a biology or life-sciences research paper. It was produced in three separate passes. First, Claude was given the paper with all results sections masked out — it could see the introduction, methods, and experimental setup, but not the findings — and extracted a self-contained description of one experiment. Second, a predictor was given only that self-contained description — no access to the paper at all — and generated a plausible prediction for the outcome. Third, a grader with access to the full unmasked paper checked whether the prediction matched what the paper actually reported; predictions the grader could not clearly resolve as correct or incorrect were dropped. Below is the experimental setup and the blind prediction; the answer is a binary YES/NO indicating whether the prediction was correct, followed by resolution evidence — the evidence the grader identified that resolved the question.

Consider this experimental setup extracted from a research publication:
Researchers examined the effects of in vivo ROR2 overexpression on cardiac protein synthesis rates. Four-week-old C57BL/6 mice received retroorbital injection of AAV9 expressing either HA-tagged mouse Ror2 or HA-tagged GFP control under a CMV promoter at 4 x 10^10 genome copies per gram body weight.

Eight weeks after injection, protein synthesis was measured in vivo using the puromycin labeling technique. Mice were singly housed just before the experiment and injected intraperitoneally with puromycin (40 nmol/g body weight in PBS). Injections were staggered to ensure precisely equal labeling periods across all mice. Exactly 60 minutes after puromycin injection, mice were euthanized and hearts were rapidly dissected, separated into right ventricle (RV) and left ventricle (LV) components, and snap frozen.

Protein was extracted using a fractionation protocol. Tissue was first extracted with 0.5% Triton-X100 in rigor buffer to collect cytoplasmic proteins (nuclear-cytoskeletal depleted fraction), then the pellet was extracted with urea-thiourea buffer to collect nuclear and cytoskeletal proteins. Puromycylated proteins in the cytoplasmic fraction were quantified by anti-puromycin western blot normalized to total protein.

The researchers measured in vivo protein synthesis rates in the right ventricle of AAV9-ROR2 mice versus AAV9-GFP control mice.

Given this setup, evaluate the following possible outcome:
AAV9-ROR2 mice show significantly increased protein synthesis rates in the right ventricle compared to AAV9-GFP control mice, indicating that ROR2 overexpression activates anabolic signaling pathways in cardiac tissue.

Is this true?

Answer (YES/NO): YES